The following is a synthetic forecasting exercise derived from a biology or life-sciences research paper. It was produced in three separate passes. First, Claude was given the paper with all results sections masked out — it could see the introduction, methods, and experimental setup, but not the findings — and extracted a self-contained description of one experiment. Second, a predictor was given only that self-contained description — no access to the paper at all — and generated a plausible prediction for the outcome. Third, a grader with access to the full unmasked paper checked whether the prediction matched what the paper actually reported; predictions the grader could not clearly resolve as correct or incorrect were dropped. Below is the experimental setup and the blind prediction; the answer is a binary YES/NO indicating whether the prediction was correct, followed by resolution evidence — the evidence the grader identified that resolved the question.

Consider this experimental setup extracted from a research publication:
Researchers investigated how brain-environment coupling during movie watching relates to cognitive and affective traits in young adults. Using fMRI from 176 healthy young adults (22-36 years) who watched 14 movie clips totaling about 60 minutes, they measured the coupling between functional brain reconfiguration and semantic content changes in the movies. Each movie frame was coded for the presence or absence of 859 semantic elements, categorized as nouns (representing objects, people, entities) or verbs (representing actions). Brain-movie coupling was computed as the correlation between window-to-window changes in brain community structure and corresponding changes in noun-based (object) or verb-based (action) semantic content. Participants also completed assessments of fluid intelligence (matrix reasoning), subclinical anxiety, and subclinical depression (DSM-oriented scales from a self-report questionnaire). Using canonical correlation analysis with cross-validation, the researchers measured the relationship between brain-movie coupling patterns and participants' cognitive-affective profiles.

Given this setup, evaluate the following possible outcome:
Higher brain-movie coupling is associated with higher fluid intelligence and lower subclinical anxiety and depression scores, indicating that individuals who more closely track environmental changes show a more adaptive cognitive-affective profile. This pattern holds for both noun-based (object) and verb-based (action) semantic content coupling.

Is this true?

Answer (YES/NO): NO